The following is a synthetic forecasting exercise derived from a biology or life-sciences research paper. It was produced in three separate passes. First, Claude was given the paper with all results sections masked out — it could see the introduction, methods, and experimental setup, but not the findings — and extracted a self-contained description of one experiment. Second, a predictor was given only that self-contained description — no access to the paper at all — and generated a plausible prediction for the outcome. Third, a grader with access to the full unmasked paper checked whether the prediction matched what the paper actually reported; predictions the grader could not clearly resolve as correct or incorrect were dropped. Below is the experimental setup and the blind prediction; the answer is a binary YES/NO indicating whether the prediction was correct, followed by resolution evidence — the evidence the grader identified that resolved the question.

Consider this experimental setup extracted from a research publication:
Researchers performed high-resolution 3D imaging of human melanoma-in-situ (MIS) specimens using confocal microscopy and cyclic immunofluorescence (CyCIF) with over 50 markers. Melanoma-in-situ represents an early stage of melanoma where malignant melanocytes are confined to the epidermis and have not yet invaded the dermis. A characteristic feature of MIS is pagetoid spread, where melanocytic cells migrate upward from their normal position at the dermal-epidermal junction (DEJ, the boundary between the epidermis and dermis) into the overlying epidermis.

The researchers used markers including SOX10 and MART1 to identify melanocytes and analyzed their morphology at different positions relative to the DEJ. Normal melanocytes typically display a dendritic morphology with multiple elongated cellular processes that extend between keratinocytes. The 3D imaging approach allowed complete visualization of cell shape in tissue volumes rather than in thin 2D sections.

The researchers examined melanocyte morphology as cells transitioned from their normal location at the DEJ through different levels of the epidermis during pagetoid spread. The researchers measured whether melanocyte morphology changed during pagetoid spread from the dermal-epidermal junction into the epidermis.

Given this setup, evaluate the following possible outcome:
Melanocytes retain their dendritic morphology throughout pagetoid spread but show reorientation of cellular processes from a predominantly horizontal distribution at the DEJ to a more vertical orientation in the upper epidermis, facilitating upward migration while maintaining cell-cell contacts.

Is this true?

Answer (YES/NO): NO